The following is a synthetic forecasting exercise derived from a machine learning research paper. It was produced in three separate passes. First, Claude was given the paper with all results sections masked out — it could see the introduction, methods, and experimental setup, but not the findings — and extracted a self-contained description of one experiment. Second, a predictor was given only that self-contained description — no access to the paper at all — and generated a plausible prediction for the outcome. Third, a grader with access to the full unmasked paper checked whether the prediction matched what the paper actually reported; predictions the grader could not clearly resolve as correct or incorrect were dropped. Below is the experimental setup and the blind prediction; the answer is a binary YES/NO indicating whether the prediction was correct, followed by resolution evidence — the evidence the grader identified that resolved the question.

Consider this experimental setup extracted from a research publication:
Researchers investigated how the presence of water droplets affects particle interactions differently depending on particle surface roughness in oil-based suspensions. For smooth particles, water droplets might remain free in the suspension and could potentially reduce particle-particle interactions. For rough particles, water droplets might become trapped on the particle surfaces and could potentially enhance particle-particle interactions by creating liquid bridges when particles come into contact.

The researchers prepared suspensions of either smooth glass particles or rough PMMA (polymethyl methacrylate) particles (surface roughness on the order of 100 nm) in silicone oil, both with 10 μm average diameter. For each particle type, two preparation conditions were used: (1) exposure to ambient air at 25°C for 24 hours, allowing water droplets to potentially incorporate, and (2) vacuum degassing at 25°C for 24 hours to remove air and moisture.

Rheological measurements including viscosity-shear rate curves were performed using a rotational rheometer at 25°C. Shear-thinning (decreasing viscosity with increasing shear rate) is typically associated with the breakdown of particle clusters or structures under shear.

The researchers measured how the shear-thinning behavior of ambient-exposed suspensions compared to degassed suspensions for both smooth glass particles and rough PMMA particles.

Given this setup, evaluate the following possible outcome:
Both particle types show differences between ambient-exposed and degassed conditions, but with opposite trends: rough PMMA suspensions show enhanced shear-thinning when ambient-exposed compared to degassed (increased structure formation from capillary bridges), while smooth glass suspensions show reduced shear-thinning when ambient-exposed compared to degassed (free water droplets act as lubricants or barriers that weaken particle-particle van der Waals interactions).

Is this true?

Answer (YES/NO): YES